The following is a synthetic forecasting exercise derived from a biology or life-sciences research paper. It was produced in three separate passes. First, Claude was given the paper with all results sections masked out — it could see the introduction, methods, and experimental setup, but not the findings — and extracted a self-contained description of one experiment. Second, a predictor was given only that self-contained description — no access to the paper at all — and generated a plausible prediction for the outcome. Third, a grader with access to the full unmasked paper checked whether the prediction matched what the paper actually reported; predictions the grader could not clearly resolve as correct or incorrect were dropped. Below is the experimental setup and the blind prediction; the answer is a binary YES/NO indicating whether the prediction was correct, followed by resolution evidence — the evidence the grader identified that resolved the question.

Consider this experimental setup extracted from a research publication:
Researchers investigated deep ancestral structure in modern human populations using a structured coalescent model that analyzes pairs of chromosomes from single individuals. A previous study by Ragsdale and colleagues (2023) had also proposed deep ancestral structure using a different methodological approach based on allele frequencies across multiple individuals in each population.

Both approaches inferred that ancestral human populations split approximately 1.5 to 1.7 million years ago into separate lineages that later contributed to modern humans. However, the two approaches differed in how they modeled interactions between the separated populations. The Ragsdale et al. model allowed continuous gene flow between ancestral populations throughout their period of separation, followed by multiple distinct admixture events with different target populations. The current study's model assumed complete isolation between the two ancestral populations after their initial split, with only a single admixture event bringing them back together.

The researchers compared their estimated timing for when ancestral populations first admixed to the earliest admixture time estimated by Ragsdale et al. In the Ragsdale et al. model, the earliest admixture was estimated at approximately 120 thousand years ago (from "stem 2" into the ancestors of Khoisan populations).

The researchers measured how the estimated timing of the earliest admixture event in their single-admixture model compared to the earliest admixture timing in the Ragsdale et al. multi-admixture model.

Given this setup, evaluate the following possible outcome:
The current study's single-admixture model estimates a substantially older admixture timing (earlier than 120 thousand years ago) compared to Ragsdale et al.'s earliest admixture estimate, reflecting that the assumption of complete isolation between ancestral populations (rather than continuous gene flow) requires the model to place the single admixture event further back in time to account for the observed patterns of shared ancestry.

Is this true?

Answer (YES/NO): YES